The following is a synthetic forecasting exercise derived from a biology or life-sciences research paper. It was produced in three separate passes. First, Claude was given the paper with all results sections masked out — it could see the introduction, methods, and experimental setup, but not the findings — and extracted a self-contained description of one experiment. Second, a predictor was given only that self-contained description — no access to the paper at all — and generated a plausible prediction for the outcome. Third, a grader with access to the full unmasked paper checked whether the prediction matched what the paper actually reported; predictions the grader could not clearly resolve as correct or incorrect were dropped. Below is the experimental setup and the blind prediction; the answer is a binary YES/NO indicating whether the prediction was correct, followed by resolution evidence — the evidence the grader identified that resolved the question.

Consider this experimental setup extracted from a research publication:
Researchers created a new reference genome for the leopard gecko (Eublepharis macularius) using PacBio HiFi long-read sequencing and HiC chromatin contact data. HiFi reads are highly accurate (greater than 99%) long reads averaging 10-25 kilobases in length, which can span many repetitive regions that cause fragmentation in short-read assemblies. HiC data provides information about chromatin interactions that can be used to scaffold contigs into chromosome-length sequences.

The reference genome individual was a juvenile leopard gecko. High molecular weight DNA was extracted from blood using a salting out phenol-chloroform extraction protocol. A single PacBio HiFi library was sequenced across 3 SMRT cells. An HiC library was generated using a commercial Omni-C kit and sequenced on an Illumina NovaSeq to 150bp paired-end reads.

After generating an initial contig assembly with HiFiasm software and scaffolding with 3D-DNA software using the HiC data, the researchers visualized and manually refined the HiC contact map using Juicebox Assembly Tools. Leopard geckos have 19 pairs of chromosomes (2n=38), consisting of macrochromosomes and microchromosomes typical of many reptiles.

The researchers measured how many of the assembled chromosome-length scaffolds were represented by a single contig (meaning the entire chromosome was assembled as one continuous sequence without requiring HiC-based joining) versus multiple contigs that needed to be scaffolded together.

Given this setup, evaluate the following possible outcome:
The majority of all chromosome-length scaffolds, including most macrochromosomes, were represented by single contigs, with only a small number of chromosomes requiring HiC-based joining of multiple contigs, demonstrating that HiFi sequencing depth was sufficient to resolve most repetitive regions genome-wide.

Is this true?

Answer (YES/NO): NO